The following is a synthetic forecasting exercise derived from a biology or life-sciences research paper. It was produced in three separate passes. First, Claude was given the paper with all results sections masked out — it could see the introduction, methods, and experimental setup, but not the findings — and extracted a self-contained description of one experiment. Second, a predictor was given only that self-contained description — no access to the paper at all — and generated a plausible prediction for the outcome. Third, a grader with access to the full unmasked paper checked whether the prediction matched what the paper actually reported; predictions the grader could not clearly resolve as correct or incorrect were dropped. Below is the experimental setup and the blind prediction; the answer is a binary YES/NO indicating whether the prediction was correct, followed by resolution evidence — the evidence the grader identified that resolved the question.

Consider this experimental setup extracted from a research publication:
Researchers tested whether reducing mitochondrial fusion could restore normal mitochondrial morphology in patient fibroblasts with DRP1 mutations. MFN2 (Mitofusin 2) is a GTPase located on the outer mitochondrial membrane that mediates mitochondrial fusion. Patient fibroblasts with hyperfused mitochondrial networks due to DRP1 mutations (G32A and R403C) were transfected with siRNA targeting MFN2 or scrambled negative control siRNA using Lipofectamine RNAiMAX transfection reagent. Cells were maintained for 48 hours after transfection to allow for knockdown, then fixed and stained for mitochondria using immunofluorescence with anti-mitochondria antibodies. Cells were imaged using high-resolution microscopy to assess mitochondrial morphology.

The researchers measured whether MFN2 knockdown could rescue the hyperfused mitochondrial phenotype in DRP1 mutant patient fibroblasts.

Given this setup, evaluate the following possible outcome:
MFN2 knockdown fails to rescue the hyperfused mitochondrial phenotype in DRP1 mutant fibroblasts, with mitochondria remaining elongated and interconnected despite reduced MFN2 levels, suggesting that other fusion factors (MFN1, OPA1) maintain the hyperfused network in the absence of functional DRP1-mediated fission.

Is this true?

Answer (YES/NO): NO